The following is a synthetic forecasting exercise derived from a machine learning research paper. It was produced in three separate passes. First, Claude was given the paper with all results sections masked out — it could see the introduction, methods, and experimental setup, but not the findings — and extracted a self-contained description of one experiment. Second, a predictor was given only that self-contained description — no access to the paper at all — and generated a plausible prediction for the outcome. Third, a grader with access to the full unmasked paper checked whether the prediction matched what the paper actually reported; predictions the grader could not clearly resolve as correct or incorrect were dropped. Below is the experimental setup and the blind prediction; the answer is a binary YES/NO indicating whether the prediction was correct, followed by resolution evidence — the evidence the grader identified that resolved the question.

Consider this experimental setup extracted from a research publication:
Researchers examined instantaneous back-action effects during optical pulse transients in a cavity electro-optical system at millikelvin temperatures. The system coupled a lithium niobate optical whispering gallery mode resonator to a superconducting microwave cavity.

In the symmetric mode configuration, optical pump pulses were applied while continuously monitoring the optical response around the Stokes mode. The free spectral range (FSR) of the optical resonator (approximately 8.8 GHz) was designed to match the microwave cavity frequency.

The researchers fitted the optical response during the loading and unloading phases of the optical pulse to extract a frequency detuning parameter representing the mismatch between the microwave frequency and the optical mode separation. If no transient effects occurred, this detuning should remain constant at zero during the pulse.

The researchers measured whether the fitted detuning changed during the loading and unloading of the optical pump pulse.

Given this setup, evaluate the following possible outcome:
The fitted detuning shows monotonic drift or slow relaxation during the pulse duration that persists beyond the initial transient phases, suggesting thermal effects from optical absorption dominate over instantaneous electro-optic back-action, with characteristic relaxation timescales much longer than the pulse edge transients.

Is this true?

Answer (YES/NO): NO